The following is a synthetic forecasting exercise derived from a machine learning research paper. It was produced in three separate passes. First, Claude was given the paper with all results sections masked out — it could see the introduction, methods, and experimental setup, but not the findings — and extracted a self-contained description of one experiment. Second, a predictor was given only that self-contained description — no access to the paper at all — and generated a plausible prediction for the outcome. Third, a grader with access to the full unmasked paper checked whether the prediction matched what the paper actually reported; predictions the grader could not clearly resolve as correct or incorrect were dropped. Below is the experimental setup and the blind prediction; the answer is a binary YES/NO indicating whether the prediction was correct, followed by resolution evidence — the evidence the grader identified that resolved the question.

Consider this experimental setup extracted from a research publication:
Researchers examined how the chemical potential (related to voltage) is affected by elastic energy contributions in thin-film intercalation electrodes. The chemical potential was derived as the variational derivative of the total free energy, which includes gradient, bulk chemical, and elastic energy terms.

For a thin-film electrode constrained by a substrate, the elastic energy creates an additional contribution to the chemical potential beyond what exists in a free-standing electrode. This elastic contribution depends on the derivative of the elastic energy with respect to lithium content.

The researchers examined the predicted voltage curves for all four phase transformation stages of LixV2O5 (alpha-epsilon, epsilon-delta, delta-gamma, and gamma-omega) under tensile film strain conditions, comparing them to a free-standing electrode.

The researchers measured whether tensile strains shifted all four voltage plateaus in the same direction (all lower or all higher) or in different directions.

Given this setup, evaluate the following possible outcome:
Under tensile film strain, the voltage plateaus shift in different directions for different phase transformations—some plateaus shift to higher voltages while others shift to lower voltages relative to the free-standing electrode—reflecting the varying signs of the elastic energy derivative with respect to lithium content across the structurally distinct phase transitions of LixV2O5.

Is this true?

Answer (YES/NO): NO